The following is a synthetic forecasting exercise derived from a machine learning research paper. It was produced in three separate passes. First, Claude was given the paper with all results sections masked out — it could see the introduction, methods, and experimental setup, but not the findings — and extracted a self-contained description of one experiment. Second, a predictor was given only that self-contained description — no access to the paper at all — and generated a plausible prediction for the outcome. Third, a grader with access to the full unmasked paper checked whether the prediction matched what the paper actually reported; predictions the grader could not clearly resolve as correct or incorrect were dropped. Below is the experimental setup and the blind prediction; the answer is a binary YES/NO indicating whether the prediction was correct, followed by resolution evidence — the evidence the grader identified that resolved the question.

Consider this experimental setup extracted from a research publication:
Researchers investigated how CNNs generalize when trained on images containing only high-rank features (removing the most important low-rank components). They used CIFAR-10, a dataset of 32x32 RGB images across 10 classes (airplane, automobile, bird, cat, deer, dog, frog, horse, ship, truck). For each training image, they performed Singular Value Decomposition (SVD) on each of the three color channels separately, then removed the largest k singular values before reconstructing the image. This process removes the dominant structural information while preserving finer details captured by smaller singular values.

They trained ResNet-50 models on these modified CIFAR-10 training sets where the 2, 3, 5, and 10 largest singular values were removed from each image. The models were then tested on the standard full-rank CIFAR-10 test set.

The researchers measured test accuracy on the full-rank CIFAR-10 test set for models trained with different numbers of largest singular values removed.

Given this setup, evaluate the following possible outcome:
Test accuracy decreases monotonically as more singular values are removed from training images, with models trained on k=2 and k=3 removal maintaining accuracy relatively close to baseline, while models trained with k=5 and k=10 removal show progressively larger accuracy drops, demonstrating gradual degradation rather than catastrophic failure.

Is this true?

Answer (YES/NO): NO